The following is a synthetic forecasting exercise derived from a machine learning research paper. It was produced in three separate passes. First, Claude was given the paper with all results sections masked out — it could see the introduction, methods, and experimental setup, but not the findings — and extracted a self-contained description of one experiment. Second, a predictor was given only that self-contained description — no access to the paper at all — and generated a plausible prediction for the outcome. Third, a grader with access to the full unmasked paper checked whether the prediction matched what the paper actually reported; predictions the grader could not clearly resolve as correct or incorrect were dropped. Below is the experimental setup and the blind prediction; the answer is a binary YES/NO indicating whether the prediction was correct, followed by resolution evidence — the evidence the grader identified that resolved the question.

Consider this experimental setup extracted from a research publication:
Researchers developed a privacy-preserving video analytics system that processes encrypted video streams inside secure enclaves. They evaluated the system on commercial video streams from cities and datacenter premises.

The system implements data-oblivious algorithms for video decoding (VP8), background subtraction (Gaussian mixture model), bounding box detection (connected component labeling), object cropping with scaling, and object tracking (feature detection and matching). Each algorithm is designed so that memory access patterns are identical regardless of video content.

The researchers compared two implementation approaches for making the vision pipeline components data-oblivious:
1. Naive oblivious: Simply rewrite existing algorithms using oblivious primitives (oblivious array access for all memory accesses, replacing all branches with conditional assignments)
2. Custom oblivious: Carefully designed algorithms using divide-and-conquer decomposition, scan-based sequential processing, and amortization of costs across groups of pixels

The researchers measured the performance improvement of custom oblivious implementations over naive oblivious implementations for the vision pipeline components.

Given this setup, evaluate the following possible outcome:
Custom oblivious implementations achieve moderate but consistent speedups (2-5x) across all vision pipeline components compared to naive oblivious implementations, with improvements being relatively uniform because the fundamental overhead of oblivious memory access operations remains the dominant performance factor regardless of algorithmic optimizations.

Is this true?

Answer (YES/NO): NO